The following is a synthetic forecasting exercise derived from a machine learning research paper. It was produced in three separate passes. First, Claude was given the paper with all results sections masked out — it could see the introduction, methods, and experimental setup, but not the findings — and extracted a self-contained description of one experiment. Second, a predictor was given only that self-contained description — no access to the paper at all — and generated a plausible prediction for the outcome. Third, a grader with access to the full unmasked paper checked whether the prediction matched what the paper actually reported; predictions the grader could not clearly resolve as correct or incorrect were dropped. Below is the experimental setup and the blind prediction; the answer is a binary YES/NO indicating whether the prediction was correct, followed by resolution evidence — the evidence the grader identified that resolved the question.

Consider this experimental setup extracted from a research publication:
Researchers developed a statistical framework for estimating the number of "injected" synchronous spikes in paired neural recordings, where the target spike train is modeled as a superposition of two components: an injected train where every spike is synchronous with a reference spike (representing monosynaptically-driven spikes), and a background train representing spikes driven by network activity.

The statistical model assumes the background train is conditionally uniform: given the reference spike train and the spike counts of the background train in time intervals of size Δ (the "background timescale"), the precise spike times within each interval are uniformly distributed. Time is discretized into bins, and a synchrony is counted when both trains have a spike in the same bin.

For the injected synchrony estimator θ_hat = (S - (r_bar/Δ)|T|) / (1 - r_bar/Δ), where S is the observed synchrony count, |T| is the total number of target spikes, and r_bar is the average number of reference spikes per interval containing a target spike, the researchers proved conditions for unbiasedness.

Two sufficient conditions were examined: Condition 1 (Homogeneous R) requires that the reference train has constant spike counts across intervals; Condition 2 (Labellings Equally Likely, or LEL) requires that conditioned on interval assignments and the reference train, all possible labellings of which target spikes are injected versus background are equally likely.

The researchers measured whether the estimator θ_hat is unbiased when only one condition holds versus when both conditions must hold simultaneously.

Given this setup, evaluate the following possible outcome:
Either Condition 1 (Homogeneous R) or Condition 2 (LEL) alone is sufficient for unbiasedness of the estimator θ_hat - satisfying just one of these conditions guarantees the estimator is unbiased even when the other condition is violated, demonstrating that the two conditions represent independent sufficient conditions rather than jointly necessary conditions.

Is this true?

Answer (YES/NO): YES